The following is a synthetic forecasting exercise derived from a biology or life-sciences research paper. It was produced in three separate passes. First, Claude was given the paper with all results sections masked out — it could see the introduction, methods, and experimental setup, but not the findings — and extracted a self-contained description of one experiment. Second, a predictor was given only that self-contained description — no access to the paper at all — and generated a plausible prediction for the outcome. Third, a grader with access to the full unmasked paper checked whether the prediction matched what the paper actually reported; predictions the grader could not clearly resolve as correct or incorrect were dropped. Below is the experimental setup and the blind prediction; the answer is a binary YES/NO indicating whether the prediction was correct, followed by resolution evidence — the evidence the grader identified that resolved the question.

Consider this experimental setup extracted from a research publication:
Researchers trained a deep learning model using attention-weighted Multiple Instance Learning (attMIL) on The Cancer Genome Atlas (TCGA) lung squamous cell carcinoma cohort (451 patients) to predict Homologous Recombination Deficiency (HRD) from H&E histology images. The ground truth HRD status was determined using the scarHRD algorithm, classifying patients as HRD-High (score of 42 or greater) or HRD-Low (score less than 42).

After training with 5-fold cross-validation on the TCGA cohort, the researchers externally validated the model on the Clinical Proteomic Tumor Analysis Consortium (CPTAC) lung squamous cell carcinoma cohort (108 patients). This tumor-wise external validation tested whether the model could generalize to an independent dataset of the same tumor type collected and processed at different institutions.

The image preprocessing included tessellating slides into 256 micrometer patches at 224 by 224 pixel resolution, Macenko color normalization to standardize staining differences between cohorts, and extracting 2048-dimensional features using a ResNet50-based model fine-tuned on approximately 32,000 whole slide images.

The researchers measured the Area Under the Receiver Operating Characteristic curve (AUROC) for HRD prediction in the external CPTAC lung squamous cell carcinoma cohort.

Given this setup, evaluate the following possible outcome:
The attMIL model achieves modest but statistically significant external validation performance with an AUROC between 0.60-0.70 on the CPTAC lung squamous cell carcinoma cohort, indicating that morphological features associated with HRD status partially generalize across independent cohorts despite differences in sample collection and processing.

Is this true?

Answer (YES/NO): NO